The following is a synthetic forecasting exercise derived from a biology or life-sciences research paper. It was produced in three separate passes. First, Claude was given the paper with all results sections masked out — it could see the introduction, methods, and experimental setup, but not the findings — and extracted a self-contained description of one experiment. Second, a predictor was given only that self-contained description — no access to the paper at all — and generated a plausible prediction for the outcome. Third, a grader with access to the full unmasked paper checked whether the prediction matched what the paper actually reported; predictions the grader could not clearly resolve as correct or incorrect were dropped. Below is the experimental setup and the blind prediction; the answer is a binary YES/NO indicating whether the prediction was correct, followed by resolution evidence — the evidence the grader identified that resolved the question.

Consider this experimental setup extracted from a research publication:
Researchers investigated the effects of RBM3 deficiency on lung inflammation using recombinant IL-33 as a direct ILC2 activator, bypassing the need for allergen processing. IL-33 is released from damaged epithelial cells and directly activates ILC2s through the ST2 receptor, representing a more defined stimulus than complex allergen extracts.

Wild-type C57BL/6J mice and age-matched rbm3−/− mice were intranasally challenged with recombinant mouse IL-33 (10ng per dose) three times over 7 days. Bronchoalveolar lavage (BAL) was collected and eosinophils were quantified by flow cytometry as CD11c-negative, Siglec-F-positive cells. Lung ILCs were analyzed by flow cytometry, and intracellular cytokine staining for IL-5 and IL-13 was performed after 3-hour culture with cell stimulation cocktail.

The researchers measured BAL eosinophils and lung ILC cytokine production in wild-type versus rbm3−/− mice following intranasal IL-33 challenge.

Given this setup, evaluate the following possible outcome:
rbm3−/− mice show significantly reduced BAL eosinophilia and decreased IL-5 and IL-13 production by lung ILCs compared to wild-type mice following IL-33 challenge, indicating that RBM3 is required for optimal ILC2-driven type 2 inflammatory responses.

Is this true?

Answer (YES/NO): NO